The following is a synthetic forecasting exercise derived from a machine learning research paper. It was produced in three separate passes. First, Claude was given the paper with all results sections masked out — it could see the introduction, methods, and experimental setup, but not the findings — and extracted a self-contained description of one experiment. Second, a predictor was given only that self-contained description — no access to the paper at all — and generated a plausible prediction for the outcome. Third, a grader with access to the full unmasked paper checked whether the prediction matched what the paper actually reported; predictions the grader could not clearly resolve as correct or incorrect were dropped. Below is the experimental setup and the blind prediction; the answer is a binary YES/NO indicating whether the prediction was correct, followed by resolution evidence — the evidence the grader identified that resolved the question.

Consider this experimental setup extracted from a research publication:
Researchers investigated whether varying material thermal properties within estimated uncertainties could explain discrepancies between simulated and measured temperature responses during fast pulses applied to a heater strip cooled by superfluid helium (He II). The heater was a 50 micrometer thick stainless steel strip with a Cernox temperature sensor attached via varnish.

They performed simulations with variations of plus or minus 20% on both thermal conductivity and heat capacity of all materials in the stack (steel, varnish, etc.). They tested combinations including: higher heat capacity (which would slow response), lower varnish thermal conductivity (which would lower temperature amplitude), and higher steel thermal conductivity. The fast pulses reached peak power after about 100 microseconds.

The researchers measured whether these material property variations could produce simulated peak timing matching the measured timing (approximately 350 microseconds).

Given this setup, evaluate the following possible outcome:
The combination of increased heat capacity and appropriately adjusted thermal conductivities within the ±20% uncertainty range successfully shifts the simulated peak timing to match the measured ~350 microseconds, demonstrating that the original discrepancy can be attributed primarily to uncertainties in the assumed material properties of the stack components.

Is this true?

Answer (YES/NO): NO